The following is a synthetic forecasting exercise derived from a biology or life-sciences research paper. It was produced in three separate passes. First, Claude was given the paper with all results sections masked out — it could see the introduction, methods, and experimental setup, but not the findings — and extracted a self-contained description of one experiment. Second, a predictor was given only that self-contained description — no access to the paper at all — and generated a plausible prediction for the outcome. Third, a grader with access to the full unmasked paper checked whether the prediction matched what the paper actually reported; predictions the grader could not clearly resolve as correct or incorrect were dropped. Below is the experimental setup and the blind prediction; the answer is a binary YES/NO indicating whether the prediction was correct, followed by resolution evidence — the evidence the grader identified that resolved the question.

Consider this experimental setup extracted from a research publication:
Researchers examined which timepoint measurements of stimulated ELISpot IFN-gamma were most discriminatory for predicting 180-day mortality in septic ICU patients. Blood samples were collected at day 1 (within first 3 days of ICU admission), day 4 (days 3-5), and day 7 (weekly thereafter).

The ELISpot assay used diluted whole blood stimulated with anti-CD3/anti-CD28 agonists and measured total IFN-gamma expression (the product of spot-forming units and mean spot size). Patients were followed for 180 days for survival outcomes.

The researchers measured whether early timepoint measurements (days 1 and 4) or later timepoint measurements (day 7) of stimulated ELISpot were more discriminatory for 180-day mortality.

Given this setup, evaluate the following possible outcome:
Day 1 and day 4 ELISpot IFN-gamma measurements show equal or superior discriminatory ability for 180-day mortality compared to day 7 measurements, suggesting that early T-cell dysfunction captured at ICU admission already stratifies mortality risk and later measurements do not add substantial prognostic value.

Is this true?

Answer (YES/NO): YES